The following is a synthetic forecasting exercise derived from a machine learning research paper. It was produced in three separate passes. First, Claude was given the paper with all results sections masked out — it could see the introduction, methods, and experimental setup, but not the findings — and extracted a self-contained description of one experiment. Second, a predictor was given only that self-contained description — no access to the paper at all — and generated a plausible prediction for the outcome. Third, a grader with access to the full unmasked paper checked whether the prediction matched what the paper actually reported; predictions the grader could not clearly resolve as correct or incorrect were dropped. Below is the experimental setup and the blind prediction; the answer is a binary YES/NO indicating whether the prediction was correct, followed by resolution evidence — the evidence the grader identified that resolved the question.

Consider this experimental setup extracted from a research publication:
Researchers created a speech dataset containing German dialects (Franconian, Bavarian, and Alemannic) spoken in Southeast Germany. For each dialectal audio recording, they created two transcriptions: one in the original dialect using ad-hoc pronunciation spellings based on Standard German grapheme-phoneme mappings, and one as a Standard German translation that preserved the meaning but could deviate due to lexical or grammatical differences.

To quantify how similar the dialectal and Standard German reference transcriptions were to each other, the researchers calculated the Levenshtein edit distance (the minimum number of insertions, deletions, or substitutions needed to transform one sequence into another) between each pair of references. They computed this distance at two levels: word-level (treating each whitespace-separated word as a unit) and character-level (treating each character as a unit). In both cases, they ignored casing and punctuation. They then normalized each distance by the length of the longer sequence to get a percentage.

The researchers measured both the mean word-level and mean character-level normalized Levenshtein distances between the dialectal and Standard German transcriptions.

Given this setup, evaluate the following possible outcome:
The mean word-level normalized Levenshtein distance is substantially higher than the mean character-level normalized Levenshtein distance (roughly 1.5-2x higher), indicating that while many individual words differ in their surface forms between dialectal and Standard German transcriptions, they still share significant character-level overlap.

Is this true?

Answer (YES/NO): NO